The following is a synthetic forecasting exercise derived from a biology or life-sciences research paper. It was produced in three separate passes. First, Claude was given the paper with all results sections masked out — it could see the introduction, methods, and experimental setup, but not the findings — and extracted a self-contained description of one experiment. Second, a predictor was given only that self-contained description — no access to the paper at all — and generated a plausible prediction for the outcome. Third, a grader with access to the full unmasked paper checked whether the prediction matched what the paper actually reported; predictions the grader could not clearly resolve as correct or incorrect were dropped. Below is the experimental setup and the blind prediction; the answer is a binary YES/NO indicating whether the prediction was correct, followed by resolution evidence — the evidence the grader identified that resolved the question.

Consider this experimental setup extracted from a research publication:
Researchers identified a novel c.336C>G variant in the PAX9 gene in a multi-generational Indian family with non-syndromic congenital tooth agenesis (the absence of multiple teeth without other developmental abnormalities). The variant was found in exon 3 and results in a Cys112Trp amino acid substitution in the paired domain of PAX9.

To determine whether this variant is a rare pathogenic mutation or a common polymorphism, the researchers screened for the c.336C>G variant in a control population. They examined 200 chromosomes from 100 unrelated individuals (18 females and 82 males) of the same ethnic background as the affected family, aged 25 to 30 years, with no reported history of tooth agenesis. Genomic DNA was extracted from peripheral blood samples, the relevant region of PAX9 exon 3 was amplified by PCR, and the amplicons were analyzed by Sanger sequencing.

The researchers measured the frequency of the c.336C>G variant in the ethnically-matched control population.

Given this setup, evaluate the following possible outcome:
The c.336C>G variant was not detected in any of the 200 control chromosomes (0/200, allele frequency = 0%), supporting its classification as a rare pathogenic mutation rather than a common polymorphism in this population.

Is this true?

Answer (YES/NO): YES